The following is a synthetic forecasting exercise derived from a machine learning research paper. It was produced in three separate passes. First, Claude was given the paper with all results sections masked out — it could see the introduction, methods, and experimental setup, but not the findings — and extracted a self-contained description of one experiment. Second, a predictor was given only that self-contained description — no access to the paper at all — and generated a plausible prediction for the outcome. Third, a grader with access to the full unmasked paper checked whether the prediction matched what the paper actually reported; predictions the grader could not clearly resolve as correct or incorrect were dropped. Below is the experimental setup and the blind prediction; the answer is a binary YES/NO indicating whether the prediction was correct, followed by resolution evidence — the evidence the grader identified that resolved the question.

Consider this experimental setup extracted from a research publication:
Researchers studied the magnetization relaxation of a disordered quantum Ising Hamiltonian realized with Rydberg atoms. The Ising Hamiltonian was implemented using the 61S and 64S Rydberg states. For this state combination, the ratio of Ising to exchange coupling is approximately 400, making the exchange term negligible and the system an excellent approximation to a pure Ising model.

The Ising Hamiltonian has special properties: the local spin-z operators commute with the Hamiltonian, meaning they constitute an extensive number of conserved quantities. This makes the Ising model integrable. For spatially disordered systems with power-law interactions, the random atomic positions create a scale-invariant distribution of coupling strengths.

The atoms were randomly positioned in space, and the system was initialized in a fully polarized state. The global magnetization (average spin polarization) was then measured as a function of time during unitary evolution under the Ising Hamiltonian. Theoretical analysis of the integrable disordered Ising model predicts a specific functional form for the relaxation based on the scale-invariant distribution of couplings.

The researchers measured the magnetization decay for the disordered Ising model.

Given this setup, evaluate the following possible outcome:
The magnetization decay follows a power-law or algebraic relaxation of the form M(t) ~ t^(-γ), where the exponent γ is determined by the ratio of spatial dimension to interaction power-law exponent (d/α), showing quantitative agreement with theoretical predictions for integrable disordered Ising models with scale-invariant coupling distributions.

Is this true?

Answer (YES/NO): NO